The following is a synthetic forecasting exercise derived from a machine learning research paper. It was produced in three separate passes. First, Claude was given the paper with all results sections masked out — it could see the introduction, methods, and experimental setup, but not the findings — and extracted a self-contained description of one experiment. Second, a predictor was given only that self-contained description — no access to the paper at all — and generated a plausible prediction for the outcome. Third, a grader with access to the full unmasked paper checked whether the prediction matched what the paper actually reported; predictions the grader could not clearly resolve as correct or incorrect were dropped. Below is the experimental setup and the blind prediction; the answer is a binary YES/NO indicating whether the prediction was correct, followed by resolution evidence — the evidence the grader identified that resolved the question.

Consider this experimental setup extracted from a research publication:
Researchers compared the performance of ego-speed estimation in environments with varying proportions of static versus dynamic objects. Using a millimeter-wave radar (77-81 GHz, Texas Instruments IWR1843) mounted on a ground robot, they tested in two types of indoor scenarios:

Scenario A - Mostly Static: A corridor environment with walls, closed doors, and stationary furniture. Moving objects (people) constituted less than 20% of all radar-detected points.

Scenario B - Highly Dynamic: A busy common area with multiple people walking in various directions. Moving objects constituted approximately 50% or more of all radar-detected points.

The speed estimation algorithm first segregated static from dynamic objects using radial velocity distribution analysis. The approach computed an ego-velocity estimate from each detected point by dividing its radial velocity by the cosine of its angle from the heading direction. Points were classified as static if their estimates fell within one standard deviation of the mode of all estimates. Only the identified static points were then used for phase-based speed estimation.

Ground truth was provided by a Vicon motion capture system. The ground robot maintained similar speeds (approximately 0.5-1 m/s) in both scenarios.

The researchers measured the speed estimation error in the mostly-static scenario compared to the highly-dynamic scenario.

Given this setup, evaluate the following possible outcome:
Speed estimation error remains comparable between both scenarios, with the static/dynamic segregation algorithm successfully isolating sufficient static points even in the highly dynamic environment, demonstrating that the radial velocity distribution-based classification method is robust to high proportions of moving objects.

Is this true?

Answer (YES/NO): NO